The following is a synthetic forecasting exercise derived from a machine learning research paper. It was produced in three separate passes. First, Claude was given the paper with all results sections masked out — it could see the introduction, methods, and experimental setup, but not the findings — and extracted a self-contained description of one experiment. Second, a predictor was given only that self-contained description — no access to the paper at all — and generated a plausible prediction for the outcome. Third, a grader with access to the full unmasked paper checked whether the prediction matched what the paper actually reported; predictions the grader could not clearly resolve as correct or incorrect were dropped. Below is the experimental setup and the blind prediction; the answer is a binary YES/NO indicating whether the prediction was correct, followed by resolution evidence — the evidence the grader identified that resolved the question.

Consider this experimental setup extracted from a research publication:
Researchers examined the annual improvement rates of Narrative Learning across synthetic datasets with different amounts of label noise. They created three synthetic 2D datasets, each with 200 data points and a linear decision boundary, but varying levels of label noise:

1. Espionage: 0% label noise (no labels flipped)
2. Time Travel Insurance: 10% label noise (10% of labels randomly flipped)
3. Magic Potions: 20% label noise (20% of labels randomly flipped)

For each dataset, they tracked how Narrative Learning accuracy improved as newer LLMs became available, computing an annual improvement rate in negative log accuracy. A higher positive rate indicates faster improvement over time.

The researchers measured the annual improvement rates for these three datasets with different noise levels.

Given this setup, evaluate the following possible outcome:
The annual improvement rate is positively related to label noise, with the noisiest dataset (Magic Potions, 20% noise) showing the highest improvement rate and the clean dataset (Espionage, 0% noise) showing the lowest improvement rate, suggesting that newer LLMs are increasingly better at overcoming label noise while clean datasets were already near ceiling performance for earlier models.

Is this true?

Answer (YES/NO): NO